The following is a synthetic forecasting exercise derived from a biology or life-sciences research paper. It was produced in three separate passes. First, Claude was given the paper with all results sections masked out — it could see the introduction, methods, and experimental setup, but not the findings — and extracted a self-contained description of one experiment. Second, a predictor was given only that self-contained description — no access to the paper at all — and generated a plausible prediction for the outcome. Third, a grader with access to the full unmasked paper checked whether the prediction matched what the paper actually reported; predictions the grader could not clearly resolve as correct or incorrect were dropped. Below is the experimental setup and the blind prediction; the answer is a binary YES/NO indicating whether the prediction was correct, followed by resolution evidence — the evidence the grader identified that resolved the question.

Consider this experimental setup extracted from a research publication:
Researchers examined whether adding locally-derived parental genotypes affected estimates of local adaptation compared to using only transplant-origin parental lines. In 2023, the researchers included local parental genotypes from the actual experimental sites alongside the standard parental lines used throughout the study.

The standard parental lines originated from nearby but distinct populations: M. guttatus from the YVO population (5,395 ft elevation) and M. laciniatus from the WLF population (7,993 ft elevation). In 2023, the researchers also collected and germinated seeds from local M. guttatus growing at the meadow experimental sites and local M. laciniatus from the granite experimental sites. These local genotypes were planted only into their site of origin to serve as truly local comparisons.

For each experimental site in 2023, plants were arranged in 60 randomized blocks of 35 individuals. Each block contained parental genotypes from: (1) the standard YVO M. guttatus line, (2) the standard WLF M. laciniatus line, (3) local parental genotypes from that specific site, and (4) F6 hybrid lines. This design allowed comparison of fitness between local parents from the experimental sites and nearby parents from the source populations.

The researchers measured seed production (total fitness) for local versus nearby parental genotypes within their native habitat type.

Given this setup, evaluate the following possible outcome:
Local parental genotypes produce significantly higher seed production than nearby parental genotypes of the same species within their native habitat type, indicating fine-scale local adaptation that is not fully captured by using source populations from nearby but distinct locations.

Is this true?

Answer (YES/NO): NO